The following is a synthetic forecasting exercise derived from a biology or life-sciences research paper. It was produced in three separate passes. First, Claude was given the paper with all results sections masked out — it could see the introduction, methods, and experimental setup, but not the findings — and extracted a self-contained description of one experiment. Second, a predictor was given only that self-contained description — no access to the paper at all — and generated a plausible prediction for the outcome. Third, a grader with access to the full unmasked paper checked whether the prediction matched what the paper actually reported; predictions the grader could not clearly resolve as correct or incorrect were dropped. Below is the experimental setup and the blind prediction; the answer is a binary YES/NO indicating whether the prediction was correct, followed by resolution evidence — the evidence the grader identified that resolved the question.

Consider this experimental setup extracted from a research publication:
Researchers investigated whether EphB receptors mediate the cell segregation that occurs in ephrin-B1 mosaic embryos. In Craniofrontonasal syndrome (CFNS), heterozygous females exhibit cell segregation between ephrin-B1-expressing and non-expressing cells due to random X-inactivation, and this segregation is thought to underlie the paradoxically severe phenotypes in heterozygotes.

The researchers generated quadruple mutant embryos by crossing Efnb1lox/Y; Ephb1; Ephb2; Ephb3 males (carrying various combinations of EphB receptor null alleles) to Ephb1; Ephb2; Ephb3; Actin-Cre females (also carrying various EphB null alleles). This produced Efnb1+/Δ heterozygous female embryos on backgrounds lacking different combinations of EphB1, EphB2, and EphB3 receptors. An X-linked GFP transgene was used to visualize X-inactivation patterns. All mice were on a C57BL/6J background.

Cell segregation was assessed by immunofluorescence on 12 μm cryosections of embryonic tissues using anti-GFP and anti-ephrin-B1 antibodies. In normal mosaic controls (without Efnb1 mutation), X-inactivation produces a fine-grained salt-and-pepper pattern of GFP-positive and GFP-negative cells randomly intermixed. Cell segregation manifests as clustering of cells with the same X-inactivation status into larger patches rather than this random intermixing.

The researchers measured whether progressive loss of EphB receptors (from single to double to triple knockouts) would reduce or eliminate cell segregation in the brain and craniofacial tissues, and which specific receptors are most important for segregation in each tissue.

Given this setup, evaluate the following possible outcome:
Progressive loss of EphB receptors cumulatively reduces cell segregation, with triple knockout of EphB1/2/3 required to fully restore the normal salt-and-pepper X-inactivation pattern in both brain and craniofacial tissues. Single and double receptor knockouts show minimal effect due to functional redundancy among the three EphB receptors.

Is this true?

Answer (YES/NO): NO